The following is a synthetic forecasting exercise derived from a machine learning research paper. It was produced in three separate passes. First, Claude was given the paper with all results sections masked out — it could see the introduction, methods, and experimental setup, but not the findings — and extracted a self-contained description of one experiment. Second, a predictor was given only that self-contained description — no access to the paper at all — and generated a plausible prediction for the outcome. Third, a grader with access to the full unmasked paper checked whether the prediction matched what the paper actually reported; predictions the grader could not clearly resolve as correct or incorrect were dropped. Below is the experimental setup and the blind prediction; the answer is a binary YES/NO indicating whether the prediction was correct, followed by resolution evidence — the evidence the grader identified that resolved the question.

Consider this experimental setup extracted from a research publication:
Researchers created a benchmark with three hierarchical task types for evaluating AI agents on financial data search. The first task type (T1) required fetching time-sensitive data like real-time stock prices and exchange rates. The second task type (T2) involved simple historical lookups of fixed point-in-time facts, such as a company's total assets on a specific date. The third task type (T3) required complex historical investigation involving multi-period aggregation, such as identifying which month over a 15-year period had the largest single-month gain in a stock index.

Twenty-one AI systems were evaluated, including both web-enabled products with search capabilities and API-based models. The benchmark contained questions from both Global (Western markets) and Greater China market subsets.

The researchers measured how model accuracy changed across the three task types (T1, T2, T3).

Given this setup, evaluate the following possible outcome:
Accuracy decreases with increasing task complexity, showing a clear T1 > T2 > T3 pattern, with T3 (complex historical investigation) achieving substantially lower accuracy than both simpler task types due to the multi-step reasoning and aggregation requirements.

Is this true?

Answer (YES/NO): YES